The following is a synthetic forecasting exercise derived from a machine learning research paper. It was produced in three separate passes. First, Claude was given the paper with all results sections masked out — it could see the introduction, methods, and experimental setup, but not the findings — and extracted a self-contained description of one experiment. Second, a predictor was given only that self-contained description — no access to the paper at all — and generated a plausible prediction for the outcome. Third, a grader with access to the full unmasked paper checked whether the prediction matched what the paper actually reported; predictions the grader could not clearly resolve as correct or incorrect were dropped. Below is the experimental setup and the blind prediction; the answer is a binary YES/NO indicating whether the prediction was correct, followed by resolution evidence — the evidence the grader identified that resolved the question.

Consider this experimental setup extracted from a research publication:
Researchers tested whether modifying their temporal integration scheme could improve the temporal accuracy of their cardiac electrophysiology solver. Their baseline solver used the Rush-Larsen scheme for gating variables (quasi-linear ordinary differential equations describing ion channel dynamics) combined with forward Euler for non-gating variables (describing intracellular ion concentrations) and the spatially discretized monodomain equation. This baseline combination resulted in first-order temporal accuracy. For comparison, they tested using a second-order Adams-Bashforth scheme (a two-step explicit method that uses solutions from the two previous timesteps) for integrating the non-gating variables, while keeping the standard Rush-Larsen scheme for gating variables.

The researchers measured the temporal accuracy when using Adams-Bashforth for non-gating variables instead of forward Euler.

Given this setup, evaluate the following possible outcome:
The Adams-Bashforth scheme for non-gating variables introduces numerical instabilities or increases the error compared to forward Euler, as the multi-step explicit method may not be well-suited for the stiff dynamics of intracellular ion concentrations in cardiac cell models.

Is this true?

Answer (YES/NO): NO